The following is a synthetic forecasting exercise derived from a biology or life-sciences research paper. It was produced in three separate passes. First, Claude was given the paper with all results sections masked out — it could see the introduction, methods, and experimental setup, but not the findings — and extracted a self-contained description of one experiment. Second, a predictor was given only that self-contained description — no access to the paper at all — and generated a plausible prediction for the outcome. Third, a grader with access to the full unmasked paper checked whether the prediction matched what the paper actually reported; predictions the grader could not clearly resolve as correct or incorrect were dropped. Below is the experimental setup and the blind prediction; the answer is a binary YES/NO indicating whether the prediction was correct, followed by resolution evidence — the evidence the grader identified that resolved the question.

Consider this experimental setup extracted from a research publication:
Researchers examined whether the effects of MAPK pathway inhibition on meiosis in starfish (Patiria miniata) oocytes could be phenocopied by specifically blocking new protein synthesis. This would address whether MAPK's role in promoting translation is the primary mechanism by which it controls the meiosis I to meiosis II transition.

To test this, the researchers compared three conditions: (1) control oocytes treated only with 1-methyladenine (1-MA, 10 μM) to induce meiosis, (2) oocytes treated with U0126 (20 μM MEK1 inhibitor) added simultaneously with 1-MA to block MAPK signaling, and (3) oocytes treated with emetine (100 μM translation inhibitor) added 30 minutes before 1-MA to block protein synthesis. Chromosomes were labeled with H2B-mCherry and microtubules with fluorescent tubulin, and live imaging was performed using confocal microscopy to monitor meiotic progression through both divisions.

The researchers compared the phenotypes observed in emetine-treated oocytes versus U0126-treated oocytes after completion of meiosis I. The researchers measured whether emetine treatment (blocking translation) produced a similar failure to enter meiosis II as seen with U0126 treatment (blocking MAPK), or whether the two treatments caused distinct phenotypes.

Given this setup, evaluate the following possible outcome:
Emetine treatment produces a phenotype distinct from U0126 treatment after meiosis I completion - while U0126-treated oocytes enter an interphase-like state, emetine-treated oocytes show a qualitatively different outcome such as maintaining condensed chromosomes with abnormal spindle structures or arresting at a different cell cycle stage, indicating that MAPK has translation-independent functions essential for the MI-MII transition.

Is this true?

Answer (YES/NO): NO